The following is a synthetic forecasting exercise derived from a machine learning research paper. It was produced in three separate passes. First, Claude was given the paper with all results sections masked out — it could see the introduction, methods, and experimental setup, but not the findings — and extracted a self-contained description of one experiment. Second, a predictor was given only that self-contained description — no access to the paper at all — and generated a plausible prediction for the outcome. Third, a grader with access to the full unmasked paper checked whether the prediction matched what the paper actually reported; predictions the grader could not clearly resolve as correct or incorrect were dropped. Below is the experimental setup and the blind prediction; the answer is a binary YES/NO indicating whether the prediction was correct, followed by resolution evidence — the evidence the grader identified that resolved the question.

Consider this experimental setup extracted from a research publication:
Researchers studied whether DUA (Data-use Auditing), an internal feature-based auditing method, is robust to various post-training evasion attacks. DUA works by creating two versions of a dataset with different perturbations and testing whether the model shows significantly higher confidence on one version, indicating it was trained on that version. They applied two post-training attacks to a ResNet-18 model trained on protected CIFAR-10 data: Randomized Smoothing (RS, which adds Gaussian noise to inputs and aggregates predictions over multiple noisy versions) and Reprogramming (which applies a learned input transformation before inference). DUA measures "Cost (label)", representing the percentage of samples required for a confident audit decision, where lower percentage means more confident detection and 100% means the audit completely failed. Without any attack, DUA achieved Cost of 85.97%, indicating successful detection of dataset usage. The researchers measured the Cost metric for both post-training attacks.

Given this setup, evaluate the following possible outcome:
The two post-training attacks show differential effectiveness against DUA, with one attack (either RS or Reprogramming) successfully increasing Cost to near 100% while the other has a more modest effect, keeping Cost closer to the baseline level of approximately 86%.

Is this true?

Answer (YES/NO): NO